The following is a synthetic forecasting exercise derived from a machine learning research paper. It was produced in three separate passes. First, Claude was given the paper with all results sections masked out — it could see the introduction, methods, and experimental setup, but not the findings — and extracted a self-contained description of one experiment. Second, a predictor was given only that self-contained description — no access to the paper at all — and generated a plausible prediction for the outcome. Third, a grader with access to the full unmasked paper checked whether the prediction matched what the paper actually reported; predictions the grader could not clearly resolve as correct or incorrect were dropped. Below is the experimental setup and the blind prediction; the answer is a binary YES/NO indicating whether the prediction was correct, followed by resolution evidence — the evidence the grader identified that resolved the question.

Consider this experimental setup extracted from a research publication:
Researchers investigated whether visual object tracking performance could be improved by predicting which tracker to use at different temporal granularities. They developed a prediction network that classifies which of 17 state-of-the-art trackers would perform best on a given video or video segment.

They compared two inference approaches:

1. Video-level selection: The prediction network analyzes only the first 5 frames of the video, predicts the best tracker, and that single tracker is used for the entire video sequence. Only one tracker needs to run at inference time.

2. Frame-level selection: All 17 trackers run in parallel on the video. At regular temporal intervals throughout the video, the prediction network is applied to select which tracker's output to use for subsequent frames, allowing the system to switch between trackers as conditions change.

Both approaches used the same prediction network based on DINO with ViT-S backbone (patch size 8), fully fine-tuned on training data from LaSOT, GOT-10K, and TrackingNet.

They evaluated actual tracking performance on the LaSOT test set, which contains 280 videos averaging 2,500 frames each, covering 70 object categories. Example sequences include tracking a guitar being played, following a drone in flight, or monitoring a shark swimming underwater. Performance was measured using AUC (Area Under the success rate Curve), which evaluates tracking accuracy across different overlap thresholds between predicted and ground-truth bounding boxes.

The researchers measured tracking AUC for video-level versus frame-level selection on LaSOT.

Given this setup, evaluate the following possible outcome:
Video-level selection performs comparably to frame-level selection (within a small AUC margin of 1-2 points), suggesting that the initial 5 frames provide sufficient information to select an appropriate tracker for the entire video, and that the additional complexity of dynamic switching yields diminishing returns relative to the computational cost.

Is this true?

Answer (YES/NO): NO